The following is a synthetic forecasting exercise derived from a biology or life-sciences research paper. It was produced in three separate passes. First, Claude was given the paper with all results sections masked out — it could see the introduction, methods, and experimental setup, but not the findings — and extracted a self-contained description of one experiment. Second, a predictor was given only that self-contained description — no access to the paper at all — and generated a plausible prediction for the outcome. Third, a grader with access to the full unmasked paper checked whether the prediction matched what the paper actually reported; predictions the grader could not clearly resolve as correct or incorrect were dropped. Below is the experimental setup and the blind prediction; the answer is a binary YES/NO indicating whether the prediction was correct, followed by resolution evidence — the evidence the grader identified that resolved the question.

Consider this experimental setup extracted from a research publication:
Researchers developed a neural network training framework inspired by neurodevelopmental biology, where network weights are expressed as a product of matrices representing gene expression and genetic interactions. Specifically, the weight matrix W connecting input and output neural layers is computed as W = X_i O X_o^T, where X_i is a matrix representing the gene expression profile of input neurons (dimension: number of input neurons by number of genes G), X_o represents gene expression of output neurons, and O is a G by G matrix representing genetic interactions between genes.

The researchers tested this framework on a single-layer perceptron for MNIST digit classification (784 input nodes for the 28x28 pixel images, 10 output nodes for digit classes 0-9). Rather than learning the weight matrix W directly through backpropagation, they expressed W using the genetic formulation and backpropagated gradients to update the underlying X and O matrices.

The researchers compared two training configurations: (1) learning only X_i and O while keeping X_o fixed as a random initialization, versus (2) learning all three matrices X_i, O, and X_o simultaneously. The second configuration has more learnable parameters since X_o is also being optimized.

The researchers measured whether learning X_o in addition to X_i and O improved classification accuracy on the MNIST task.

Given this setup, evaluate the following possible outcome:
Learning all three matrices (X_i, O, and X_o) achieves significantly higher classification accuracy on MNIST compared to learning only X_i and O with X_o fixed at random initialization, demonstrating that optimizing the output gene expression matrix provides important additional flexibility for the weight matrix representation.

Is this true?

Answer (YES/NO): NO